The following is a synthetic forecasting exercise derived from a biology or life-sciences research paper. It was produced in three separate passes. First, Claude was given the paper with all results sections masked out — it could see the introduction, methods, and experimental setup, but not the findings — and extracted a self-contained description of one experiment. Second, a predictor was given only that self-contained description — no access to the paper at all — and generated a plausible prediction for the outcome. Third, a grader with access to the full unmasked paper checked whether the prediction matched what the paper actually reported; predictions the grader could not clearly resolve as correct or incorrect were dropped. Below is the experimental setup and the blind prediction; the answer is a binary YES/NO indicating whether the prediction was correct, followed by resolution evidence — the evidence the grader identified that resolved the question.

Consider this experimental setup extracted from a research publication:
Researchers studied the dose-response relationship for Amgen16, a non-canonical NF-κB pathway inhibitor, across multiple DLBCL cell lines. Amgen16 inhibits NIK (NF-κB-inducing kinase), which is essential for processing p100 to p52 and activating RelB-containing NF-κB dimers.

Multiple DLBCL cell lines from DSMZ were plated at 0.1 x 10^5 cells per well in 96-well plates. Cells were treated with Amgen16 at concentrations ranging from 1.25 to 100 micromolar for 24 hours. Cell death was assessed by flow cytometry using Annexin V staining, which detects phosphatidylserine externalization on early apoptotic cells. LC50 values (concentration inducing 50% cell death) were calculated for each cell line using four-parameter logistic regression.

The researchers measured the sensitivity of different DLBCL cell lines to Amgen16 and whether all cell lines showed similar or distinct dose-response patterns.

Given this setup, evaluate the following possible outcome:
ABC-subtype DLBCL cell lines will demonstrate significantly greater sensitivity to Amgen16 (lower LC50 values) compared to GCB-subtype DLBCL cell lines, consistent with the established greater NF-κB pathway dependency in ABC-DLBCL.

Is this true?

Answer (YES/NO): NO